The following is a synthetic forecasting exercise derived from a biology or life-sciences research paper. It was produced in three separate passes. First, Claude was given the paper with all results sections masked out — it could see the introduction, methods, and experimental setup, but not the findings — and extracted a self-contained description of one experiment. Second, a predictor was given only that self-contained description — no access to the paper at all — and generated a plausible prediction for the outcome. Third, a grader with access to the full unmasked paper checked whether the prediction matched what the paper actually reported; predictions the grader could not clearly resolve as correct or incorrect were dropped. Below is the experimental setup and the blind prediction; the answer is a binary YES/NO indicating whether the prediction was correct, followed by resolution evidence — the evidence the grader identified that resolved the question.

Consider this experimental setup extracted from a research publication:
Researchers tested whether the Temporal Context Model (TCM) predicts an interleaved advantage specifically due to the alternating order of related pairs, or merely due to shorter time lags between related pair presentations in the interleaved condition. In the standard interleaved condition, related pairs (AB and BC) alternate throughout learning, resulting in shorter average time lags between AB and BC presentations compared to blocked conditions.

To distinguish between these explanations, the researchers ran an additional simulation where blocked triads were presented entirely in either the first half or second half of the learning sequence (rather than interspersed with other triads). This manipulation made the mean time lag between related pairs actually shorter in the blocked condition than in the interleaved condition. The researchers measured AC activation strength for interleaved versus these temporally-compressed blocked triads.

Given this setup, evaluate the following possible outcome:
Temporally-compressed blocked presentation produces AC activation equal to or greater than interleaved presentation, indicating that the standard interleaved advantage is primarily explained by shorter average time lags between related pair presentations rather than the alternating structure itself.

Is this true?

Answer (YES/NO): NO